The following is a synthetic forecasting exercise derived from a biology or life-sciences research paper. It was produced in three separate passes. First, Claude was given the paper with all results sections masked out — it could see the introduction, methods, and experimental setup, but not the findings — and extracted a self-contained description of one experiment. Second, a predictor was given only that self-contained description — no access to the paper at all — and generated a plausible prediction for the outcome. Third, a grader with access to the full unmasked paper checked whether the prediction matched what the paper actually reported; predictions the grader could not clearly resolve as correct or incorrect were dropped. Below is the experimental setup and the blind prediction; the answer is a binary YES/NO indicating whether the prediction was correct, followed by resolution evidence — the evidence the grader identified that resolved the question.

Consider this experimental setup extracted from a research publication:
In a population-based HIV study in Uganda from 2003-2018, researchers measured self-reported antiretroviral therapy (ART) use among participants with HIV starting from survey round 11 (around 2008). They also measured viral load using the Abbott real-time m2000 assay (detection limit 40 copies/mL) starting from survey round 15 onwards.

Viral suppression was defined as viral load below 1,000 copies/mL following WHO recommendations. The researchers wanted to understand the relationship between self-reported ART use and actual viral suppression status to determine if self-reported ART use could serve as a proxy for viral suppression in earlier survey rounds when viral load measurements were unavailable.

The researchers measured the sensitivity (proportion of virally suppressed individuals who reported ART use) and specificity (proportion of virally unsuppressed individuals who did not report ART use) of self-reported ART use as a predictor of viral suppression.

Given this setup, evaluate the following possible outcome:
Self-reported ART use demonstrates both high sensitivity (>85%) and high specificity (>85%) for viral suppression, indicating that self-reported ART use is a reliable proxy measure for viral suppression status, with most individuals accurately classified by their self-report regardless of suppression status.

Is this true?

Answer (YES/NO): NO